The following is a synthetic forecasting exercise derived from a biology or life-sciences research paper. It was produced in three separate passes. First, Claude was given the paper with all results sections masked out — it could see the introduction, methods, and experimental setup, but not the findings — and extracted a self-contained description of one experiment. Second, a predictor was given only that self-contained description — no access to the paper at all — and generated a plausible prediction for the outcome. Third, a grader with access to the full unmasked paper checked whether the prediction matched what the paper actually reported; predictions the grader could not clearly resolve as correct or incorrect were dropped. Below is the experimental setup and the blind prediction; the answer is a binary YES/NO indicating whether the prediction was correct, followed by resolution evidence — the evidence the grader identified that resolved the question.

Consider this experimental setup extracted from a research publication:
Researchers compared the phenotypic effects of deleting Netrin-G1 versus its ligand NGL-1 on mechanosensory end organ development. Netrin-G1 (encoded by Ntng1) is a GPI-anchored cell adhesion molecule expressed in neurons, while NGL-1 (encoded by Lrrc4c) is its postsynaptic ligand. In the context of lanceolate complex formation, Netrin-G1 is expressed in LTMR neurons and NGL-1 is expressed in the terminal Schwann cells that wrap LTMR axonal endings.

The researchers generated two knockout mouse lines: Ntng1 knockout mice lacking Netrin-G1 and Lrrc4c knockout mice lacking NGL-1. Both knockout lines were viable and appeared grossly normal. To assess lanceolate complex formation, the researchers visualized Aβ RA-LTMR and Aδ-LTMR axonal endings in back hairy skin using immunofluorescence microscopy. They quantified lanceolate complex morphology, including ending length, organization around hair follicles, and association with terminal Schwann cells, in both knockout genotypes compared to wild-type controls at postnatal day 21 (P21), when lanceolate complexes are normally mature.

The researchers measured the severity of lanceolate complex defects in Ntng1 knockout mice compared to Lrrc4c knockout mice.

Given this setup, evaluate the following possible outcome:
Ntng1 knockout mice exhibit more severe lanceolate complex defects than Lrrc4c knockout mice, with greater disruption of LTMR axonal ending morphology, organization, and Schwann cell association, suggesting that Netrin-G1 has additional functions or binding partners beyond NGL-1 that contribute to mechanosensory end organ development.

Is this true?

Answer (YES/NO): YES